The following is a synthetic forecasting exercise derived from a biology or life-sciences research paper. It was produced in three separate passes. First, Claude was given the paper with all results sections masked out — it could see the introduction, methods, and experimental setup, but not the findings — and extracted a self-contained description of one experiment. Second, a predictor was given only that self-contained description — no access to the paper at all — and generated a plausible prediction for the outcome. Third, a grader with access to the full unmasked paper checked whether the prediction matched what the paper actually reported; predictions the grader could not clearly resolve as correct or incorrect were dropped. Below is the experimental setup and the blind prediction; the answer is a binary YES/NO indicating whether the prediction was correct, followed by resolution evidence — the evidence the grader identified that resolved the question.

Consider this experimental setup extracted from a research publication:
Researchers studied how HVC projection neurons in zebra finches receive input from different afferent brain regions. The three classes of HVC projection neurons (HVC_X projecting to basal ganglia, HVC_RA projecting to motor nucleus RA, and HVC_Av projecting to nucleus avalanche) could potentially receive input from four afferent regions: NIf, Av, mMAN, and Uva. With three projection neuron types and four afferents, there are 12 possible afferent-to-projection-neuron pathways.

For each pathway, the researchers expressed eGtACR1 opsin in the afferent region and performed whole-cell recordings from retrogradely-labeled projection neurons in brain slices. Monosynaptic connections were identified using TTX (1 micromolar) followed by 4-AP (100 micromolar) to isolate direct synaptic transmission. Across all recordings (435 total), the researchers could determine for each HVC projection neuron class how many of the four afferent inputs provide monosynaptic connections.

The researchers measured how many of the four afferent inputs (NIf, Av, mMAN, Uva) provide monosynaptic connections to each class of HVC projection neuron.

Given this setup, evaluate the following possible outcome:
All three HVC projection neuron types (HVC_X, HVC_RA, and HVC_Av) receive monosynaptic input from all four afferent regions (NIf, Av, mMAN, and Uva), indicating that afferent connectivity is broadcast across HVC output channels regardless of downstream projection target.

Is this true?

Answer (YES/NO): NO